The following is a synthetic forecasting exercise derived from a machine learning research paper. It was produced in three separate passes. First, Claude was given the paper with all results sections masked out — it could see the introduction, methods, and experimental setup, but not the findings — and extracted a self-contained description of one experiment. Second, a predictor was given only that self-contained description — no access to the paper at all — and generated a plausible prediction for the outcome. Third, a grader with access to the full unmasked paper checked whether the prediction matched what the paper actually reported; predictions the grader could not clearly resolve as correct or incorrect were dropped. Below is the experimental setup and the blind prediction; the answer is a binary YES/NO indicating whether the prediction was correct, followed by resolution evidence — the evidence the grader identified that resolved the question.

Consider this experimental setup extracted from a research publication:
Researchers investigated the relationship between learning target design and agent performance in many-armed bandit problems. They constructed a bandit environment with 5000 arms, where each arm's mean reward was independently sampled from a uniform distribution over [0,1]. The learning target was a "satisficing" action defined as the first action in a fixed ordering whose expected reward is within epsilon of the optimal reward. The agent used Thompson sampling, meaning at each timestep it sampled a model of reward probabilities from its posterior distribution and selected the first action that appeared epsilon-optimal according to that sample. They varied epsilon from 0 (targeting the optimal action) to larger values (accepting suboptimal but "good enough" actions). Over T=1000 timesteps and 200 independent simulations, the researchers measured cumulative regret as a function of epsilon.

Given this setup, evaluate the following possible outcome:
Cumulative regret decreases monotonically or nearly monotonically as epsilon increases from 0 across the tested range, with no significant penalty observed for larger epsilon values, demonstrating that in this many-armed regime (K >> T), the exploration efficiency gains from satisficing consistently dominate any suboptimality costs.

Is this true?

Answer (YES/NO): NO